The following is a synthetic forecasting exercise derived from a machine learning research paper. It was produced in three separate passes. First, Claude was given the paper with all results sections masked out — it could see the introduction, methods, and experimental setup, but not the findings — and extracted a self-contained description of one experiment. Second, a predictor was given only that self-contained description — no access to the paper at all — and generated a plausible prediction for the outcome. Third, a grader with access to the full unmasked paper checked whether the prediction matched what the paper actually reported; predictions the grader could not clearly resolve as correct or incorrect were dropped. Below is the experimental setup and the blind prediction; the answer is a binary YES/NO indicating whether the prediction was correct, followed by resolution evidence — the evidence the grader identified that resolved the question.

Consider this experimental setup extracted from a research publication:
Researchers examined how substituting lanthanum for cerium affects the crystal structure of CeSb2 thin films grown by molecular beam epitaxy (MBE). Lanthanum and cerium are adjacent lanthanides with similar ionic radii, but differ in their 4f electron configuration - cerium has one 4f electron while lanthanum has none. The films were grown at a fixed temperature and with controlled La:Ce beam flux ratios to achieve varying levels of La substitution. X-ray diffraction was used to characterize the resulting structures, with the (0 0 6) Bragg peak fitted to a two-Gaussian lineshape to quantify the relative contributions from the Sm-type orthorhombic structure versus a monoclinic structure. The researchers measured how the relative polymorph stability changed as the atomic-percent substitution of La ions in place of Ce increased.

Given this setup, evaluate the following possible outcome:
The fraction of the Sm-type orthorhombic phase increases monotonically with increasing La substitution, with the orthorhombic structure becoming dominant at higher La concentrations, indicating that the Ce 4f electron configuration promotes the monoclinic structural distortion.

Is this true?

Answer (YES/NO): NO